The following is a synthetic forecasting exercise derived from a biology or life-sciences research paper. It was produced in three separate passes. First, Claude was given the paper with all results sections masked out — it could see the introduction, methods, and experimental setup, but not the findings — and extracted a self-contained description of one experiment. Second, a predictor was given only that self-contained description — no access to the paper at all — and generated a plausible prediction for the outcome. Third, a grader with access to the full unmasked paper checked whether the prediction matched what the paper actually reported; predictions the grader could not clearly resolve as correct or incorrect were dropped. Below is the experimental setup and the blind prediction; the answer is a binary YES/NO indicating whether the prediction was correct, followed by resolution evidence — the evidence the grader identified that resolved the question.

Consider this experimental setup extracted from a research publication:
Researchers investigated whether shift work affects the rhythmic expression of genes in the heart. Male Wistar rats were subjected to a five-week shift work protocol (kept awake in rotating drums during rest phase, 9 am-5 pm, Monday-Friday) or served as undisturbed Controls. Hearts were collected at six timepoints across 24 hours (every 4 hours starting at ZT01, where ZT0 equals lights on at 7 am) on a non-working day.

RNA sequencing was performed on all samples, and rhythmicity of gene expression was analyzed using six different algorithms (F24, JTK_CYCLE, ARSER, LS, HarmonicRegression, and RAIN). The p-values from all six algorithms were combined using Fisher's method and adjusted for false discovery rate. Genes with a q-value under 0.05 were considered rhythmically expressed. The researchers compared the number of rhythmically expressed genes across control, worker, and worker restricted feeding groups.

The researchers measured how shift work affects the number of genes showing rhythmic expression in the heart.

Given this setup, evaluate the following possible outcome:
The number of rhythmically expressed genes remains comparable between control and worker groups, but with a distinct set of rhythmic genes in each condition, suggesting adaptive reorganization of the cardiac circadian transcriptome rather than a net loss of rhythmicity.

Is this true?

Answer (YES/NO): NO